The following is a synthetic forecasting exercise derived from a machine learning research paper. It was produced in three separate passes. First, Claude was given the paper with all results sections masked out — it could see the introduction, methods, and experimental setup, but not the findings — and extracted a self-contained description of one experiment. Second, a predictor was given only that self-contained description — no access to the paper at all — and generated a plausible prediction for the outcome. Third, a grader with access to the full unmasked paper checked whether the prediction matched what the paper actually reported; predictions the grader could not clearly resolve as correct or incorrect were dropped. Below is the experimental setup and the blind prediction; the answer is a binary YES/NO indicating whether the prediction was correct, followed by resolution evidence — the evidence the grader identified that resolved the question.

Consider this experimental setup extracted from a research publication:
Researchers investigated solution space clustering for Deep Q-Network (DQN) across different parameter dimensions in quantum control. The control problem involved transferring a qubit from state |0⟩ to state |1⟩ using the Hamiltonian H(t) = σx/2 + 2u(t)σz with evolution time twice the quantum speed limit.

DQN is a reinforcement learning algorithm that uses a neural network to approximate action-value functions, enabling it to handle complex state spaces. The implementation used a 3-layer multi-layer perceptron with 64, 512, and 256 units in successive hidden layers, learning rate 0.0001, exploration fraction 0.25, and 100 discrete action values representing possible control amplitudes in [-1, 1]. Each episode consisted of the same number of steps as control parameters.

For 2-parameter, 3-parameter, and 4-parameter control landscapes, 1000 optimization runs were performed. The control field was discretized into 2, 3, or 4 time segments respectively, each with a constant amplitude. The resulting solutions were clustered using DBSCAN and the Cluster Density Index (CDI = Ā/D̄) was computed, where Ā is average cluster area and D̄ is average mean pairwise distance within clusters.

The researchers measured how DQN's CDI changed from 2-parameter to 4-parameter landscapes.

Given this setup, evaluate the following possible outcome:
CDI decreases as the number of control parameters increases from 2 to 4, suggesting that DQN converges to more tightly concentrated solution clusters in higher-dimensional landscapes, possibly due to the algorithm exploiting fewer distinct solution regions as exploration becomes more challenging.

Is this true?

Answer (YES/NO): NO